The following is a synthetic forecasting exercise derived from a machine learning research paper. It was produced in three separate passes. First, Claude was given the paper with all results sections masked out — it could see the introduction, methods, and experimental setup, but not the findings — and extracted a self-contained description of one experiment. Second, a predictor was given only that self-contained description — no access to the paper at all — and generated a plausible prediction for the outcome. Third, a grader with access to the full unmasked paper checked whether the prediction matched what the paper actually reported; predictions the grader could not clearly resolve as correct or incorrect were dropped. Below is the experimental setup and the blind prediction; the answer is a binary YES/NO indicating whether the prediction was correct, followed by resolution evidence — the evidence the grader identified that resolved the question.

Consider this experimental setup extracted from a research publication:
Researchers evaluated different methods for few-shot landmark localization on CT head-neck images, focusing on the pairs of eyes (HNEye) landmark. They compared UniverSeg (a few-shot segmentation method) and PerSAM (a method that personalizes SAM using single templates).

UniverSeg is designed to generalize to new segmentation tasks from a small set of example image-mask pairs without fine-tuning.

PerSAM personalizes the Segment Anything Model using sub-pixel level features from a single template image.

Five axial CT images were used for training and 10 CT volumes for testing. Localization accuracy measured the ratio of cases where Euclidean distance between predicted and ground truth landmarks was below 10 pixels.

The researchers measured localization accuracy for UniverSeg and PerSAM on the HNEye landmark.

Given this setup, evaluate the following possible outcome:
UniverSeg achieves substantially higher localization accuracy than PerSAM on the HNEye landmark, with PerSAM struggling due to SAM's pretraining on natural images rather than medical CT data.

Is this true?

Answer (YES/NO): YES